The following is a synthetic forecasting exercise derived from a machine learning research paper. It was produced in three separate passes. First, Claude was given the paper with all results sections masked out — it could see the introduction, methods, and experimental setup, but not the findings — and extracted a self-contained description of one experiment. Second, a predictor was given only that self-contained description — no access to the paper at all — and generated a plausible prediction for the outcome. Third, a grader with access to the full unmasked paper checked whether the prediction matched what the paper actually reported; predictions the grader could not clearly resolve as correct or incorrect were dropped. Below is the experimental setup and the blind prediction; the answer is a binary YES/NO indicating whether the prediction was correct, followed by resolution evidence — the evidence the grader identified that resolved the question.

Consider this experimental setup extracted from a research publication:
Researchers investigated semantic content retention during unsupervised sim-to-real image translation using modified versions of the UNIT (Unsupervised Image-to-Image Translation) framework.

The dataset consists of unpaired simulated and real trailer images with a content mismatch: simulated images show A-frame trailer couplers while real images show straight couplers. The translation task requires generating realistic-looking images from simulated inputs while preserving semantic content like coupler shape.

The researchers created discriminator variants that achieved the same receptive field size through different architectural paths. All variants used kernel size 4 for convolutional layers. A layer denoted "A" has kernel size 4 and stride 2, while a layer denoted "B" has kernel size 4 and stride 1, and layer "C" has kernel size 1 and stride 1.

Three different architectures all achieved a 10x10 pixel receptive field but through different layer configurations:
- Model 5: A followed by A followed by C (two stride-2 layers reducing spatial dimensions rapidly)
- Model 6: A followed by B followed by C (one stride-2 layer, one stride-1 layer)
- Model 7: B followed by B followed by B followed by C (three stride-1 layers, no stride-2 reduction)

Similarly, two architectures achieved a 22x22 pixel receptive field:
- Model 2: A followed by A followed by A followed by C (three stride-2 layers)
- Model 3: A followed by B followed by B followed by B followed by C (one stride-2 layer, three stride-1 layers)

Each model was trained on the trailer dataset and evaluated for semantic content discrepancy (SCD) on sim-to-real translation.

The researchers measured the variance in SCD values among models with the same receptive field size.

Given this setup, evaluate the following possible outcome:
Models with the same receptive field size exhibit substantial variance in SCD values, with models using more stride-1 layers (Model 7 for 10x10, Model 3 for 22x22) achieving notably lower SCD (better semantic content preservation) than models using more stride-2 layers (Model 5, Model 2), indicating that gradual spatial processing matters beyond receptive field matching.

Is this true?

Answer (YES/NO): NO